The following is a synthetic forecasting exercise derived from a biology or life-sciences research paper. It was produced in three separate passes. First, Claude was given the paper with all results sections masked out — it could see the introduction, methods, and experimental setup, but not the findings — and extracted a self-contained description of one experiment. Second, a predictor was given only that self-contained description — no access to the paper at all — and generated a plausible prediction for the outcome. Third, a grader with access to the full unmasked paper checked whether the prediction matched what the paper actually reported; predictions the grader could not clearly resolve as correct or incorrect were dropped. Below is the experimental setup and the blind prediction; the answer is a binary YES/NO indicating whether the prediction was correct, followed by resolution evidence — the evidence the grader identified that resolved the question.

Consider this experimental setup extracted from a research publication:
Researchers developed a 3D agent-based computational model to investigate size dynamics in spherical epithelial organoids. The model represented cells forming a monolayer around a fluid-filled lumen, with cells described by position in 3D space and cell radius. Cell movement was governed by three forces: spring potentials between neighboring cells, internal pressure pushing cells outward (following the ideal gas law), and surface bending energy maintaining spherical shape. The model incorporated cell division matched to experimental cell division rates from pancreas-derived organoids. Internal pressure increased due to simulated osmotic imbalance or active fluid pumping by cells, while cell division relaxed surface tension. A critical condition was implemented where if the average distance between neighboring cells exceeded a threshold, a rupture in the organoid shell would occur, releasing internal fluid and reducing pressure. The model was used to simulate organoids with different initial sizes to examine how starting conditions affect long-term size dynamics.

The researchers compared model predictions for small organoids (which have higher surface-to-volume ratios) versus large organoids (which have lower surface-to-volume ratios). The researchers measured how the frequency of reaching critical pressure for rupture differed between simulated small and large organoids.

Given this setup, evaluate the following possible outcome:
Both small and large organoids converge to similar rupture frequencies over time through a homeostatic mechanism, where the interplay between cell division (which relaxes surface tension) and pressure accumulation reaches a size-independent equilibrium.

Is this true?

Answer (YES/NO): NO